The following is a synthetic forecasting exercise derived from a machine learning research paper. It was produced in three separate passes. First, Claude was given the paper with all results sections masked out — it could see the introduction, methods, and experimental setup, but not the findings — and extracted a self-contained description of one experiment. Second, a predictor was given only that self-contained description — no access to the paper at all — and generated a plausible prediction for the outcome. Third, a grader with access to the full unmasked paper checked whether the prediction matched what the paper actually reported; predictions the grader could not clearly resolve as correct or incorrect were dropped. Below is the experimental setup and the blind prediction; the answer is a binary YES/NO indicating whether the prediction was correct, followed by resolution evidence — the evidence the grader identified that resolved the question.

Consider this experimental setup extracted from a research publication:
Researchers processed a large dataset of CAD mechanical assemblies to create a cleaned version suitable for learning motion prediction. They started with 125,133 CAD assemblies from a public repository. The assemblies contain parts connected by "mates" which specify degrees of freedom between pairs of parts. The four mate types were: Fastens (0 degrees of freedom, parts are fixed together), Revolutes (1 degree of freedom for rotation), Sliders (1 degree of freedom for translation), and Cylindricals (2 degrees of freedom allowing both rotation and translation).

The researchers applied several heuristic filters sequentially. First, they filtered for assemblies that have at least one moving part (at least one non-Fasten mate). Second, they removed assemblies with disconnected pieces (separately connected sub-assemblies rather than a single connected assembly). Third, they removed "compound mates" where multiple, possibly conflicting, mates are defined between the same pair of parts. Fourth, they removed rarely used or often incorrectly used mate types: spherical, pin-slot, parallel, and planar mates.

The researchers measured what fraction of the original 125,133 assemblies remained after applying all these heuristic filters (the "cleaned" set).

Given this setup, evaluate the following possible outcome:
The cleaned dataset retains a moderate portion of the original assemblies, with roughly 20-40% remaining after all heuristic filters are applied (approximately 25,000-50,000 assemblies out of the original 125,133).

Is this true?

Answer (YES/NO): NO